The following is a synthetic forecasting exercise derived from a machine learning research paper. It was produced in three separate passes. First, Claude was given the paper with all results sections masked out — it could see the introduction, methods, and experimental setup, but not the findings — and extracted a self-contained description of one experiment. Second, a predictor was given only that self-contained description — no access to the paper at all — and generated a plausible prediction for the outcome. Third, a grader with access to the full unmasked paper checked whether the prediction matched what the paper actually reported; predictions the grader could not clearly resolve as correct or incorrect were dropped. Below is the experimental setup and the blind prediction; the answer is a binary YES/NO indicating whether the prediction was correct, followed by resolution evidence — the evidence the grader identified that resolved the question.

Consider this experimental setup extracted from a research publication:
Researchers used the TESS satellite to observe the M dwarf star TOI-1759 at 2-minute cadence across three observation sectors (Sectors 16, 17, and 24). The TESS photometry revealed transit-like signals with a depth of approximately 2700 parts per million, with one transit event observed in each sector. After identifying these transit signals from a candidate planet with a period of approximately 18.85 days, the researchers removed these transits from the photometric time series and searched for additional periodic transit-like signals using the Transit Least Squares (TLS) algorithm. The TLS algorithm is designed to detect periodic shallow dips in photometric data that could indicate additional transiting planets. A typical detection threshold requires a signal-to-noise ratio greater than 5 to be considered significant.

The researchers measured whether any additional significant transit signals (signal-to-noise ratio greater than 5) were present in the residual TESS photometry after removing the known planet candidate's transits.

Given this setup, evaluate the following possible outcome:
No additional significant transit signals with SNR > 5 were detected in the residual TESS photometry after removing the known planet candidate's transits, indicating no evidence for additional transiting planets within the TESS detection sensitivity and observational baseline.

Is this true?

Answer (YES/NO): YES